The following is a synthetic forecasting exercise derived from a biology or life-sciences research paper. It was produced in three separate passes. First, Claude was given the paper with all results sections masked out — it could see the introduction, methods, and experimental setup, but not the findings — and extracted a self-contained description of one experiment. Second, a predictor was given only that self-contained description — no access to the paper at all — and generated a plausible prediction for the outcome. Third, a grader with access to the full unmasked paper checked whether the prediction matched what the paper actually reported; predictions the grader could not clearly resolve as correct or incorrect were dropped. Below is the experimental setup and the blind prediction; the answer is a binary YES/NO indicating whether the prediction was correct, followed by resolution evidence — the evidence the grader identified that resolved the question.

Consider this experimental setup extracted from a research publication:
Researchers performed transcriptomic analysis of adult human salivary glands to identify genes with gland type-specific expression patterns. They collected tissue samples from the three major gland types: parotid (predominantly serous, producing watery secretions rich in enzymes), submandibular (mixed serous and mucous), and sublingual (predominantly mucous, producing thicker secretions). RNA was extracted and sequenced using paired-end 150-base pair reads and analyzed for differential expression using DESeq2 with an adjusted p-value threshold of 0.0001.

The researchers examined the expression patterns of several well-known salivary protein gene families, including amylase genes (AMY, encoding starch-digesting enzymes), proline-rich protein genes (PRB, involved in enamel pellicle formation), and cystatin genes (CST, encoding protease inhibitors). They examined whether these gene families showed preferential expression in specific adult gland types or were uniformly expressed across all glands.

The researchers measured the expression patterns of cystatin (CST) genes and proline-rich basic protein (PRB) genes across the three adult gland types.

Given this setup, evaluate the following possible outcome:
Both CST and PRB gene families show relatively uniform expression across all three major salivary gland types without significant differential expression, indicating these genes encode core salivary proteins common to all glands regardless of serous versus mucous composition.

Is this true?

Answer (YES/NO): NO